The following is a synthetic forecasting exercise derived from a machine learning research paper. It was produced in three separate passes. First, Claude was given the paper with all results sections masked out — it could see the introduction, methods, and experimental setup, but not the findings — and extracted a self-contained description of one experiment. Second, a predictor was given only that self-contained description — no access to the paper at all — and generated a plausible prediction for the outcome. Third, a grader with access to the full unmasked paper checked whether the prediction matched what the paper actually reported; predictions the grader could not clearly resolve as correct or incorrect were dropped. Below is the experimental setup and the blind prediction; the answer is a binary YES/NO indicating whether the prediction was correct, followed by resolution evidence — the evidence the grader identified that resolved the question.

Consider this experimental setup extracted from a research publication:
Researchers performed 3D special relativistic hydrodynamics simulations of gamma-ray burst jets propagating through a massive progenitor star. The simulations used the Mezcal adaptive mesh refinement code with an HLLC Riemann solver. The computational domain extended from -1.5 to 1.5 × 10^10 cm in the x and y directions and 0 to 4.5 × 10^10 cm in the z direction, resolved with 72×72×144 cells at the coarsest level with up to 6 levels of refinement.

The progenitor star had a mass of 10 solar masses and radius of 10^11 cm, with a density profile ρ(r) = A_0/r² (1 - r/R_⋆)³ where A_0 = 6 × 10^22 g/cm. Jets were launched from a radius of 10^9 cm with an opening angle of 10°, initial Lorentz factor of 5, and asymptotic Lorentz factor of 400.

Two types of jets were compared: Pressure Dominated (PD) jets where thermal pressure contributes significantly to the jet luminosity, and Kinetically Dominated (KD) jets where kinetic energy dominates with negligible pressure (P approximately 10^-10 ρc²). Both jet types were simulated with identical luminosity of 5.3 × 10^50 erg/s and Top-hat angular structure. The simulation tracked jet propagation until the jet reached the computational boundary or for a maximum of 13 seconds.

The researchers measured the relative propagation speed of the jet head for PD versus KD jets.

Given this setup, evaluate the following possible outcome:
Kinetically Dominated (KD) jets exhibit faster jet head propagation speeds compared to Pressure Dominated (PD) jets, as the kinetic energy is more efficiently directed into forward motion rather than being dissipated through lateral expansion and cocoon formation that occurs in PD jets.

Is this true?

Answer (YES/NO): YES